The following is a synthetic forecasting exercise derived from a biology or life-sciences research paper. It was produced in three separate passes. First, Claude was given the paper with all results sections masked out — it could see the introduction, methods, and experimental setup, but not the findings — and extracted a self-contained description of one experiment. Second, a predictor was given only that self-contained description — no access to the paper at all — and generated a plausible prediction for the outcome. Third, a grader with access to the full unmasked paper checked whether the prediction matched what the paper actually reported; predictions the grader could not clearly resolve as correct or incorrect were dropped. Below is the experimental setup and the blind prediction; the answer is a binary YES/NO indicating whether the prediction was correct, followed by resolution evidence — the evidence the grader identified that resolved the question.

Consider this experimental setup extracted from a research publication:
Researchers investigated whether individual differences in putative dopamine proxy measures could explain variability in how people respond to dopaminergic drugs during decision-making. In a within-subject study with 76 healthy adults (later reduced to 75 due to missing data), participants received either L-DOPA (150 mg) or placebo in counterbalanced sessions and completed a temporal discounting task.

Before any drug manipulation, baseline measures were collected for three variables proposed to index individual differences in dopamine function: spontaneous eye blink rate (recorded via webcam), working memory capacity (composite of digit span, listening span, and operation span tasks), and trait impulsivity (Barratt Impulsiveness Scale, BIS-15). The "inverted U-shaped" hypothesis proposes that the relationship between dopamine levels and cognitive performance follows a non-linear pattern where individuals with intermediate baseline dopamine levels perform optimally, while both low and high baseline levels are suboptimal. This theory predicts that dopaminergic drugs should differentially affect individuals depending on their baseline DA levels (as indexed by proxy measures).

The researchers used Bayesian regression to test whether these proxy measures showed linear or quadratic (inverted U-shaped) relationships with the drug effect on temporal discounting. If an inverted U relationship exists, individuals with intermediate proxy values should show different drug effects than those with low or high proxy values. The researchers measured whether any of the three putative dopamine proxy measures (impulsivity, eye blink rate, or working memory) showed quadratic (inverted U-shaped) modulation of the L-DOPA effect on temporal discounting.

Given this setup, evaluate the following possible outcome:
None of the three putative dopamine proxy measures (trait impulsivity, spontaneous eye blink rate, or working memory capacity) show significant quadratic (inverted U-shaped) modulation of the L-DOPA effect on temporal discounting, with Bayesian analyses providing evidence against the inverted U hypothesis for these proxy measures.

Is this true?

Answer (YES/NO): YES